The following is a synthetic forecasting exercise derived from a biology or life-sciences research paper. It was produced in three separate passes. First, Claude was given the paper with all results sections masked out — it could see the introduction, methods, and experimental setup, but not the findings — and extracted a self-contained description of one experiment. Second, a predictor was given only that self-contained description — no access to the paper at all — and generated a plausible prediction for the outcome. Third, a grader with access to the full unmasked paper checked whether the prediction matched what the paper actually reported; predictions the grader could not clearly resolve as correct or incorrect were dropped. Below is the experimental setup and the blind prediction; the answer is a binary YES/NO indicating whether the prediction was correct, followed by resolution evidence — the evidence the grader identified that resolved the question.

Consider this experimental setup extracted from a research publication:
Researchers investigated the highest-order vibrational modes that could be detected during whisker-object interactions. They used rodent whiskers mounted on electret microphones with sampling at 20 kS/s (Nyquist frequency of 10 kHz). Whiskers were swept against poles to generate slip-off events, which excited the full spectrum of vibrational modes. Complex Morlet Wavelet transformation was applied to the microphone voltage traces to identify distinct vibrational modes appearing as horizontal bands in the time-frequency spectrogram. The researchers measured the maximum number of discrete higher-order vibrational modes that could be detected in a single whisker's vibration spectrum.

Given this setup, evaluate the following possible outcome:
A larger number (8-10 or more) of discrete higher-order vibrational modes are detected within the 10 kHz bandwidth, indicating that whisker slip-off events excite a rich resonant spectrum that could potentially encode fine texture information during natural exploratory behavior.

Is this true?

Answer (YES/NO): YES